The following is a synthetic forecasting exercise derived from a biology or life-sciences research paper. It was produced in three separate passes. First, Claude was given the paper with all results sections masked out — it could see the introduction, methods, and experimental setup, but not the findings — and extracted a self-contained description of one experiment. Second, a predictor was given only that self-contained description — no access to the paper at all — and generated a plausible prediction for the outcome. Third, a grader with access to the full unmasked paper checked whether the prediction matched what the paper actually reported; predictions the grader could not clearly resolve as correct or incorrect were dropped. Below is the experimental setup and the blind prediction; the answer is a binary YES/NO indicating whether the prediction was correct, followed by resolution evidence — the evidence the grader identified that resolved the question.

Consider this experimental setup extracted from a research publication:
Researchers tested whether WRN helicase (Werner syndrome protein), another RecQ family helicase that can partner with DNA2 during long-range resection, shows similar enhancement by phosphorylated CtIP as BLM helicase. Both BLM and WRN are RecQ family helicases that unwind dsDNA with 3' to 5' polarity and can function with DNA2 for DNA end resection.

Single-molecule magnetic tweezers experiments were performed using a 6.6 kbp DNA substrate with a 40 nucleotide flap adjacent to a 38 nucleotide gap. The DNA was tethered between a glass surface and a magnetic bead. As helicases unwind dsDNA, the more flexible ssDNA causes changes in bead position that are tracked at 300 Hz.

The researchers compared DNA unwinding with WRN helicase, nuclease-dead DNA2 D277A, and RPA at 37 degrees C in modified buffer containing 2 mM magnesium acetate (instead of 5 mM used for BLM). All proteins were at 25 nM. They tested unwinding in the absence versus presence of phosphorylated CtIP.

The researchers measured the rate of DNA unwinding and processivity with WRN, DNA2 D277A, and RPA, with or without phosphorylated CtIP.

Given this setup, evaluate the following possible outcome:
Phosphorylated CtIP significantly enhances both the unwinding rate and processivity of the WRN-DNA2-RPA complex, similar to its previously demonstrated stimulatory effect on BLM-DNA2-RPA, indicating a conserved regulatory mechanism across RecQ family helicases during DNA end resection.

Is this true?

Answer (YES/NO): NO